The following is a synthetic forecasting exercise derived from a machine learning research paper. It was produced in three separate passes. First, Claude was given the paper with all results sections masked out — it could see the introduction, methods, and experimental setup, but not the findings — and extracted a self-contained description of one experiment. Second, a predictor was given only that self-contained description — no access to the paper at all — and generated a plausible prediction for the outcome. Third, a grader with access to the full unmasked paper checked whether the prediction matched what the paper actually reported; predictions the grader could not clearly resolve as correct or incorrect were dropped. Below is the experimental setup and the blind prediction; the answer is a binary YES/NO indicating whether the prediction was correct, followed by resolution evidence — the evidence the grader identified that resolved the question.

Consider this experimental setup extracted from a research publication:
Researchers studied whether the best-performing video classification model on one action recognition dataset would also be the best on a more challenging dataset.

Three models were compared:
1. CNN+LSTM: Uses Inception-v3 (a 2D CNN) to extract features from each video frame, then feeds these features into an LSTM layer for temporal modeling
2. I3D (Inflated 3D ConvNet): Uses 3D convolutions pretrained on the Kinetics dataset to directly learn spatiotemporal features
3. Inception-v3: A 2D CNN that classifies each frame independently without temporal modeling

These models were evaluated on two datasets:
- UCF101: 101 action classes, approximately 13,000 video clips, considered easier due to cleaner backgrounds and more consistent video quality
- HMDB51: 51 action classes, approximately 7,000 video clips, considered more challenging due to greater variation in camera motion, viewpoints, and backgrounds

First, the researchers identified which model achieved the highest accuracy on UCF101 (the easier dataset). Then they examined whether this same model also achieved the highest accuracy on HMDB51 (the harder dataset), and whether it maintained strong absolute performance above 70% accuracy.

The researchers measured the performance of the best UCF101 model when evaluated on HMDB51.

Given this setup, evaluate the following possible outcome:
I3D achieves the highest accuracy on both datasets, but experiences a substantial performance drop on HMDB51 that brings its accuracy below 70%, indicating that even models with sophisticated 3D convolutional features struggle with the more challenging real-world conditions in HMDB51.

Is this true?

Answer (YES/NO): NO